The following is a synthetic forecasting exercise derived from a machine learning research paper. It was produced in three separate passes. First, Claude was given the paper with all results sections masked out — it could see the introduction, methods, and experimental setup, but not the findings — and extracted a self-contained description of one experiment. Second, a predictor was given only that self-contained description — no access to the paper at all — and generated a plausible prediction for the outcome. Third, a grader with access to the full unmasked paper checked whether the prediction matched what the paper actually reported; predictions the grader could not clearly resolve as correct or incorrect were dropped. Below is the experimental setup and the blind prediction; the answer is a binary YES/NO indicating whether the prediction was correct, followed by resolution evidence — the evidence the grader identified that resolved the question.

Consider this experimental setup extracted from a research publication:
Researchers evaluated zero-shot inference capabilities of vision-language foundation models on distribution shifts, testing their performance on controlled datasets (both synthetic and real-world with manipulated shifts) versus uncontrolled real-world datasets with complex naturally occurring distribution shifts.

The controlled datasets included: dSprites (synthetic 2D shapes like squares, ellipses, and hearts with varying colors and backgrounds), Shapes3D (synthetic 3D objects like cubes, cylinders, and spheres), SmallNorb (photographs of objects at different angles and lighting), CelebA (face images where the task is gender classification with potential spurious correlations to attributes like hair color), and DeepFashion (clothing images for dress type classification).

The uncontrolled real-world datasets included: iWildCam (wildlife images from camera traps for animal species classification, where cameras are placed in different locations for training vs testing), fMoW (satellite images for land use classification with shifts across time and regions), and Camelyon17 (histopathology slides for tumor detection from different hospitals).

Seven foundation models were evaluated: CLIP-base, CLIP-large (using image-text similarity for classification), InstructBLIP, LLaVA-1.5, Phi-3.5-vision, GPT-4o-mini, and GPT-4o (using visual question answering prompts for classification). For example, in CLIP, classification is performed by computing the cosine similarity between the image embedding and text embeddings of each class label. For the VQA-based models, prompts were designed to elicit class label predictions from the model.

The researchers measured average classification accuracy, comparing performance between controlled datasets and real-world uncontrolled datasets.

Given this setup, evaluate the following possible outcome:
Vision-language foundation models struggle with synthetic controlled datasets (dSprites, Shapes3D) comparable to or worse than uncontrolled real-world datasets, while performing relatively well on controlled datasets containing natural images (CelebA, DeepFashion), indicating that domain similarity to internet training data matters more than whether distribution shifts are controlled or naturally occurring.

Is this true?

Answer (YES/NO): NO